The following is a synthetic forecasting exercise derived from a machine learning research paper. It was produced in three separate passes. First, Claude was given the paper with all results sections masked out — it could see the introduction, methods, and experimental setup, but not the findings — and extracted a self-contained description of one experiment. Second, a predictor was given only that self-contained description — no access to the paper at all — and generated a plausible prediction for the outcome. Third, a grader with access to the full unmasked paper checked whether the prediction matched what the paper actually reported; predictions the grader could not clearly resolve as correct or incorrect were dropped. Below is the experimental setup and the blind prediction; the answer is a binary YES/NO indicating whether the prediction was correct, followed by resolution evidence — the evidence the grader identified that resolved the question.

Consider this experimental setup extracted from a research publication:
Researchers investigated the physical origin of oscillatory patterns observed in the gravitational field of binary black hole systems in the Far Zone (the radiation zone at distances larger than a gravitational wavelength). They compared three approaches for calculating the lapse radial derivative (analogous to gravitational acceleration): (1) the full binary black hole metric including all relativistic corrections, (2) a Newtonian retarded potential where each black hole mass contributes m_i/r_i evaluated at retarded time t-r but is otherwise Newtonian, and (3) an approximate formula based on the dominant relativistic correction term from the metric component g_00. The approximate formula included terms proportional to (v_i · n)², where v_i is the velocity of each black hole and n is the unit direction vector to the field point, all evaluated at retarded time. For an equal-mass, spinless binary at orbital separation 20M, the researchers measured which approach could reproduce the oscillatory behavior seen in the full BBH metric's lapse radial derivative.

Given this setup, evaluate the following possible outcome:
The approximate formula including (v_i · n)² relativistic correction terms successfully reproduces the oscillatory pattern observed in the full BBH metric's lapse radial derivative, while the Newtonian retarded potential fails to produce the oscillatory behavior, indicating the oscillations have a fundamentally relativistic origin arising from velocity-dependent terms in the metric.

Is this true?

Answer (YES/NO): YES